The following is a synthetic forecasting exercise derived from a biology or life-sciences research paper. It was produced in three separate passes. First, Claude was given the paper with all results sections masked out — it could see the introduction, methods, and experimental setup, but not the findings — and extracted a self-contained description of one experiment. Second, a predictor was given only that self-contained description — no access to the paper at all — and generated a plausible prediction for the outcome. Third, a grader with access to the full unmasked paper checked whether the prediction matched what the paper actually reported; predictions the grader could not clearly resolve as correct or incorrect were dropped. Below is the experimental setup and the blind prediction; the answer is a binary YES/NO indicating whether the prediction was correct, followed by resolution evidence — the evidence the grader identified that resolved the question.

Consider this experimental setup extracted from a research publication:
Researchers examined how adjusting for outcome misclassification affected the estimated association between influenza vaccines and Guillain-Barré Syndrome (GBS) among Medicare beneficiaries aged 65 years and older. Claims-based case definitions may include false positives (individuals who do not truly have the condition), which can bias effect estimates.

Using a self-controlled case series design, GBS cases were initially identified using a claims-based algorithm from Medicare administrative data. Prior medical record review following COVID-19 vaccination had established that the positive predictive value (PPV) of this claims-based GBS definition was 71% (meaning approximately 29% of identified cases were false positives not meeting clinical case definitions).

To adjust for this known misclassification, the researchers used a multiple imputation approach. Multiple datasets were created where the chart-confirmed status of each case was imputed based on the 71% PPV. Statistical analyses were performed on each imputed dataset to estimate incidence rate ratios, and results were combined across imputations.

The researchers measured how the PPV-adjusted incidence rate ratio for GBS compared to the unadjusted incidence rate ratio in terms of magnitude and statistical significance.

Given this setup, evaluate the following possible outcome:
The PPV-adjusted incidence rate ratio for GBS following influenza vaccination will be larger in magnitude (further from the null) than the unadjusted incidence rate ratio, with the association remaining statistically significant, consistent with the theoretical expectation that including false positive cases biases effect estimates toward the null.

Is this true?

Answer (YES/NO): NO